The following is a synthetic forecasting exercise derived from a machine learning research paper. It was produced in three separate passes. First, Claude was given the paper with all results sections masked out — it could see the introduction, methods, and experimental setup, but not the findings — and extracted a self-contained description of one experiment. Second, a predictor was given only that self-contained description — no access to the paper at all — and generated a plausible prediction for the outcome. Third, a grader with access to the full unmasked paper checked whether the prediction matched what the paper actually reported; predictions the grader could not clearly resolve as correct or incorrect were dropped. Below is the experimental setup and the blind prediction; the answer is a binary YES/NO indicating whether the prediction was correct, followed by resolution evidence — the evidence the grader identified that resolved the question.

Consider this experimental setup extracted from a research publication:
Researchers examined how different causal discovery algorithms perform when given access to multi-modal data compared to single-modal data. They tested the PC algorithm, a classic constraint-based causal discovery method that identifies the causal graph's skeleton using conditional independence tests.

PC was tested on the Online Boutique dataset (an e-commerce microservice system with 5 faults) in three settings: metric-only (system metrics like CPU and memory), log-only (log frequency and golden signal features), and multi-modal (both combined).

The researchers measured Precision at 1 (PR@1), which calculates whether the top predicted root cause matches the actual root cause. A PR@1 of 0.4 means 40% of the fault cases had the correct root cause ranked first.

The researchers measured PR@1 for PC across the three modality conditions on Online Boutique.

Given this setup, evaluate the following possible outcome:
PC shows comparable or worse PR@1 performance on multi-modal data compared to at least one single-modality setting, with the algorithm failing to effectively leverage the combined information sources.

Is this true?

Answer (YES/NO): NO